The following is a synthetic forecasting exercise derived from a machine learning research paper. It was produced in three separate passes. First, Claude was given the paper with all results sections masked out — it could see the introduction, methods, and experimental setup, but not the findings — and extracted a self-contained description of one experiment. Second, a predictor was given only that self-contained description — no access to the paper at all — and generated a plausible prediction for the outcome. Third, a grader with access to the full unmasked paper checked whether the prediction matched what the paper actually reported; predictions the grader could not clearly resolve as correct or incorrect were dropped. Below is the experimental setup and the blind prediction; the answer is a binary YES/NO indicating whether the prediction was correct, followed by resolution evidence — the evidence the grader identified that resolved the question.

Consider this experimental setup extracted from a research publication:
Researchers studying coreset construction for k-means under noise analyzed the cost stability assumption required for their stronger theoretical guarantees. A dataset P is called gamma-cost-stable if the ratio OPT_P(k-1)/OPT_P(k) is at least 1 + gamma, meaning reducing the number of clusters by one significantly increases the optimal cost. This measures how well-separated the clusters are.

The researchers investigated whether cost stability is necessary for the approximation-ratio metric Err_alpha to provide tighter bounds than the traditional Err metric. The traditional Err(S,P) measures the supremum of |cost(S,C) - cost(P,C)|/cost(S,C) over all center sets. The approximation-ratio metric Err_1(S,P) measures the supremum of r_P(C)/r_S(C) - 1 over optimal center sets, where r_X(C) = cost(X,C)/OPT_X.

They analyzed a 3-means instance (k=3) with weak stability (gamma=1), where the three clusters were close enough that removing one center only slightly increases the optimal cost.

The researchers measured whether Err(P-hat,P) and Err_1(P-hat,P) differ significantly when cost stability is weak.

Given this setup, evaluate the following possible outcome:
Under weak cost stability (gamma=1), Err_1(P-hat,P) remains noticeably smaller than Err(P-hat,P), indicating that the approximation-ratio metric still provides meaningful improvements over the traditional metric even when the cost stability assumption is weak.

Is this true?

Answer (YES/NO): NO